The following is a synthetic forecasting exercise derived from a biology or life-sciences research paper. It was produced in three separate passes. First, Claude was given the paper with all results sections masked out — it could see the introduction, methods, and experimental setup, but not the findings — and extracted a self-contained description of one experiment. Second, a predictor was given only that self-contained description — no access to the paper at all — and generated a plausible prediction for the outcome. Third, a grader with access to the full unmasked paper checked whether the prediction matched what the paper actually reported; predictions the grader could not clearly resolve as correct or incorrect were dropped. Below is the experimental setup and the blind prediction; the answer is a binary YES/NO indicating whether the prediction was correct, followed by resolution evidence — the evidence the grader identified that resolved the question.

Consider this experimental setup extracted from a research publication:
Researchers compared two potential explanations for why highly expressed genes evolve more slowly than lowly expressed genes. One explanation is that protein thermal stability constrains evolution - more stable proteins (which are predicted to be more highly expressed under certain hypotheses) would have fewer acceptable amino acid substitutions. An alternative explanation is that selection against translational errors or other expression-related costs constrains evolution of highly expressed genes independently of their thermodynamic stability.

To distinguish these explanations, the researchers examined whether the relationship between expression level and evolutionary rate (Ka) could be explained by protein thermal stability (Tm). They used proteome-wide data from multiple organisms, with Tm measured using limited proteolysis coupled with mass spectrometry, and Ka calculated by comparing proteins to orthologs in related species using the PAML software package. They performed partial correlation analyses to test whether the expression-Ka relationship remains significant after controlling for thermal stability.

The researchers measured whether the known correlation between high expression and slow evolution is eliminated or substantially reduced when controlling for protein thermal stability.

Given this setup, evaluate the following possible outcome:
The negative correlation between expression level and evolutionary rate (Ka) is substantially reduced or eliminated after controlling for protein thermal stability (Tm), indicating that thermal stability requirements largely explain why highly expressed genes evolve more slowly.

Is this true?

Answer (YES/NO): NO